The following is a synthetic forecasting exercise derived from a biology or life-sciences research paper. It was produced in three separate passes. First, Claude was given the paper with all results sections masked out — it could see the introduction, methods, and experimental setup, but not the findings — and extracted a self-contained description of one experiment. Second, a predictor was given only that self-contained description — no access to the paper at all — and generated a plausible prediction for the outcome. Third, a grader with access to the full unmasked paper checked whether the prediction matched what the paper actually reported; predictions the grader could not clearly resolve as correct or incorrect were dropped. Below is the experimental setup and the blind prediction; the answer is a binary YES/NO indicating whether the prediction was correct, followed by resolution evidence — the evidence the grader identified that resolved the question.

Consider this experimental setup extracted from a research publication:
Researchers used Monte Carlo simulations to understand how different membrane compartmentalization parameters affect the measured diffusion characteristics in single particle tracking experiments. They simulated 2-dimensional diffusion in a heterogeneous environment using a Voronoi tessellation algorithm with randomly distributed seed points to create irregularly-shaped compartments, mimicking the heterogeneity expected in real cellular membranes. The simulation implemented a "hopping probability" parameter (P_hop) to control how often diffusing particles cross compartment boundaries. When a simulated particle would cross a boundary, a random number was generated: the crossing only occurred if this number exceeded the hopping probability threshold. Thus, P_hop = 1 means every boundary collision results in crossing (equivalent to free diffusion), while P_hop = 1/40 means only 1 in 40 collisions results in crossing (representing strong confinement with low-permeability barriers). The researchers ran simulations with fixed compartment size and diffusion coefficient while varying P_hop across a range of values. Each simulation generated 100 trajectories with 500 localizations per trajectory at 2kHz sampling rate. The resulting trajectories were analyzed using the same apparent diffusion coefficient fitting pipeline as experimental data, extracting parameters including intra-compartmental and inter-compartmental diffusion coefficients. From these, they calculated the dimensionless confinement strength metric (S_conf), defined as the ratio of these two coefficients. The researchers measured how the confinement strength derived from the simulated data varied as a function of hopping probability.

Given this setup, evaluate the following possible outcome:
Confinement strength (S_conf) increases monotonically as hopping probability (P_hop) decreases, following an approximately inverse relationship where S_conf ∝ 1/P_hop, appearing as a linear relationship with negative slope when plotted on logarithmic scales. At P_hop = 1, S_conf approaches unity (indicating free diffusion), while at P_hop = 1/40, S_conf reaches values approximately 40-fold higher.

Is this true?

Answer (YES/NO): NO